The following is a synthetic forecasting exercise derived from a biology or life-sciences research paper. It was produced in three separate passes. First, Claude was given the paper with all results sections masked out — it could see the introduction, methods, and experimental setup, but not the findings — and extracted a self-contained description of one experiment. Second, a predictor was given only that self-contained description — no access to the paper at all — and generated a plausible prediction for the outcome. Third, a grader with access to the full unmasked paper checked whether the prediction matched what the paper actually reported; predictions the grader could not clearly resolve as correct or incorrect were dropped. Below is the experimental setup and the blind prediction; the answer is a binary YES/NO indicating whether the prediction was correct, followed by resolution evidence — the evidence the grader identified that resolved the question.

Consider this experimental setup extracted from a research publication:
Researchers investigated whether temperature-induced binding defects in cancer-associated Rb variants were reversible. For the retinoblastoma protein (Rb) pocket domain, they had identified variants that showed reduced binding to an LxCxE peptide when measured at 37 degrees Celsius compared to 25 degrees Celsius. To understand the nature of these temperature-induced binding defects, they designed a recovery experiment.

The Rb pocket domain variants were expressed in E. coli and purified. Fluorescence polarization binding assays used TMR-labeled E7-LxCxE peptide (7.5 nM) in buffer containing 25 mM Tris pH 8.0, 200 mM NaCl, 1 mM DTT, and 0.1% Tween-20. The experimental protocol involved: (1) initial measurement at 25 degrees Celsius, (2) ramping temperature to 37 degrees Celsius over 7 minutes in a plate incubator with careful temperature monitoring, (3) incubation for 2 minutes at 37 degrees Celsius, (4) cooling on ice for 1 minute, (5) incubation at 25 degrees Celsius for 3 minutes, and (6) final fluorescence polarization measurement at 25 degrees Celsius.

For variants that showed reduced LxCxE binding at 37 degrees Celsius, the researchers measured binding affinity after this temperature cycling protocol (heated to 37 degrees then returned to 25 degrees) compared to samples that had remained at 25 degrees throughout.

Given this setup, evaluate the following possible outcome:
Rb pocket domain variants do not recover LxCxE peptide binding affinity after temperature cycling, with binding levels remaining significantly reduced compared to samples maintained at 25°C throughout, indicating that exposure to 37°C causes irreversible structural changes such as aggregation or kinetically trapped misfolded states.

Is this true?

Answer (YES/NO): NO